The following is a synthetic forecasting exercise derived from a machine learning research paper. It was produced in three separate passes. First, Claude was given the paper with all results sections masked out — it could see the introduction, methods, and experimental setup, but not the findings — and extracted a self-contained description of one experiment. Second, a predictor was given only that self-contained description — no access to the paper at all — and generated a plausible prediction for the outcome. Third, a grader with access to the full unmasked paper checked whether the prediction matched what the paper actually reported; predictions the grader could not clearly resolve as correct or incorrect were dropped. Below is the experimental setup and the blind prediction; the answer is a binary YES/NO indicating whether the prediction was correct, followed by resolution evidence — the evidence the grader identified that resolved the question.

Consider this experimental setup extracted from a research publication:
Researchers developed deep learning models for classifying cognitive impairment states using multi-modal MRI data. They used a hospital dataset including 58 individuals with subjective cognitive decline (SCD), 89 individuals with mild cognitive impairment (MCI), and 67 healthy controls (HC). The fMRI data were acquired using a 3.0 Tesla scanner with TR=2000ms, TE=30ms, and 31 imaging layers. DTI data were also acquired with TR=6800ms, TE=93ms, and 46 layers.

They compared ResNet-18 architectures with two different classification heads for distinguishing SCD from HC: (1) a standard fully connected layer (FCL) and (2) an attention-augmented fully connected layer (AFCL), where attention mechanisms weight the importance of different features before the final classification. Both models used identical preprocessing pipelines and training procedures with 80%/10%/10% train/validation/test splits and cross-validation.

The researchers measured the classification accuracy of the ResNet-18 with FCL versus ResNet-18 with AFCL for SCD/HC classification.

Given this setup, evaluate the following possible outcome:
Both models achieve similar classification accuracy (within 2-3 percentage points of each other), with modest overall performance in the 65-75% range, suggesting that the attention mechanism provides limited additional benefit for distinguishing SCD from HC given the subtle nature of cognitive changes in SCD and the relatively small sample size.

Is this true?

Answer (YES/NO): NO